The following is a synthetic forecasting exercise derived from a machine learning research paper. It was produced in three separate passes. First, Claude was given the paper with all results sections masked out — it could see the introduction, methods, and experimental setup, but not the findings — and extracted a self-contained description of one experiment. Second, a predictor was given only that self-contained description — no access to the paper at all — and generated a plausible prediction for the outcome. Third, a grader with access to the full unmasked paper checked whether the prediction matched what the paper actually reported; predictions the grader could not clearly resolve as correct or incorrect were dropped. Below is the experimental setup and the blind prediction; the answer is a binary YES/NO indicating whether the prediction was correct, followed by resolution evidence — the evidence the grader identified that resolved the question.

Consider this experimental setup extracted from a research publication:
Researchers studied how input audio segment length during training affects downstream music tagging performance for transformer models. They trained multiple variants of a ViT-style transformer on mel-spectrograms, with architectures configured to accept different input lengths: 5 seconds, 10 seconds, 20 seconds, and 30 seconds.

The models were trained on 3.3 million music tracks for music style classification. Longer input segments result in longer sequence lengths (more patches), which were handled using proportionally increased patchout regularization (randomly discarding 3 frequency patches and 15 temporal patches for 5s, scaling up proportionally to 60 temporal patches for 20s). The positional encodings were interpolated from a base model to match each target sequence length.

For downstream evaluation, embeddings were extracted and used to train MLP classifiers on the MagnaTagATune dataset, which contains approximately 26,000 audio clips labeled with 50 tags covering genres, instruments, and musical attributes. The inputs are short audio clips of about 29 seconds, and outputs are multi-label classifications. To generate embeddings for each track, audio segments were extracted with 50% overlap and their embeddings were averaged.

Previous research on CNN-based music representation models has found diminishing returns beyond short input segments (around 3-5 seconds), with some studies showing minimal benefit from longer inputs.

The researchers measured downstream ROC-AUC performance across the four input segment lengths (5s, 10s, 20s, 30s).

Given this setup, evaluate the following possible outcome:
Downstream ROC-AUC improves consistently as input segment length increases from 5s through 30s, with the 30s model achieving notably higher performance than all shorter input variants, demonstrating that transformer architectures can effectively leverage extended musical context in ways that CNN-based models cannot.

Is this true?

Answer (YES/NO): NO